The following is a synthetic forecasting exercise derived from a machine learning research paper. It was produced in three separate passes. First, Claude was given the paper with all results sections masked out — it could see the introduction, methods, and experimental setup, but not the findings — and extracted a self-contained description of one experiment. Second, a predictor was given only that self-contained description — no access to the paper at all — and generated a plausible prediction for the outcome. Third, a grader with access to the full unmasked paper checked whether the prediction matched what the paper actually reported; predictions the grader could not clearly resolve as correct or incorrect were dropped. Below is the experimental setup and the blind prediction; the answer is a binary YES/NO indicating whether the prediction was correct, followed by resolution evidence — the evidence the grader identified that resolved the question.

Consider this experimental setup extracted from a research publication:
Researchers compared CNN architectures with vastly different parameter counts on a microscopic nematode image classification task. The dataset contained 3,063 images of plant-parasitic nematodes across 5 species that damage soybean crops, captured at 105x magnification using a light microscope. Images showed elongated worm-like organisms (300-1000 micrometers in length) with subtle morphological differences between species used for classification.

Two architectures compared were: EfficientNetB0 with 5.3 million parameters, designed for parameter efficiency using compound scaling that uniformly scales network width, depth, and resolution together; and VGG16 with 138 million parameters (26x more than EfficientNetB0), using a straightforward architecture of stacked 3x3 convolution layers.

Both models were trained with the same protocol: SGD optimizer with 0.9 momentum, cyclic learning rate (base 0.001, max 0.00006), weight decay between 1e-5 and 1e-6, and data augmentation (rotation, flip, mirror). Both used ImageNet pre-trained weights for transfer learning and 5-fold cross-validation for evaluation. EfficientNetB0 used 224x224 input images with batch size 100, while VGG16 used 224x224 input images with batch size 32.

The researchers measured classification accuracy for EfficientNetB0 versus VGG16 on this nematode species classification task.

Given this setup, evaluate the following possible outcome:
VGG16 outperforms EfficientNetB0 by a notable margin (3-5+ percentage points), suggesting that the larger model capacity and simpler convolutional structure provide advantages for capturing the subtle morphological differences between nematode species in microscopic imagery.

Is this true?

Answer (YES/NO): NO